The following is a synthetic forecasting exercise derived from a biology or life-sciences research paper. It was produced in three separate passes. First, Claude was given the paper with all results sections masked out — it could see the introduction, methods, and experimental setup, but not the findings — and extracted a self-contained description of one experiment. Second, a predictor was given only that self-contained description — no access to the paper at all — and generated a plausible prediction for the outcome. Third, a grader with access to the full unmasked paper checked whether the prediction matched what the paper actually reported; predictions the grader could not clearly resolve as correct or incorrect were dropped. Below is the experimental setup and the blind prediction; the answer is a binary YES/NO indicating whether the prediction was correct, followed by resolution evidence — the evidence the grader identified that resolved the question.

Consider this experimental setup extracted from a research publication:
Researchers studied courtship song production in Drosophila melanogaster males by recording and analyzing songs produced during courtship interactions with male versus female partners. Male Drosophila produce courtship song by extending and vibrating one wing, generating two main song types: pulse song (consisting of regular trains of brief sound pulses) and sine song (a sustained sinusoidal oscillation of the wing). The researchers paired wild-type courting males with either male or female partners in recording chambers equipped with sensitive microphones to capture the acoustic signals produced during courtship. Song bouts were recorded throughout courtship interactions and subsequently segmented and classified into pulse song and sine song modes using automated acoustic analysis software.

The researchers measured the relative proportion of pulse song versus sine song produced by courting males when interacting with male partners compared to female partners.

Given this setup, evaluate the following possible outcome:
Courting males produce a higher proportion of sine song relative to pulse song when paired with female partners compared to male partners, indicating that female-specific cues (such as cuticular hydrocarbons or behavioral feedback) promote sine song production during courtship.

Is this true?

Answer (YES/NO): NO